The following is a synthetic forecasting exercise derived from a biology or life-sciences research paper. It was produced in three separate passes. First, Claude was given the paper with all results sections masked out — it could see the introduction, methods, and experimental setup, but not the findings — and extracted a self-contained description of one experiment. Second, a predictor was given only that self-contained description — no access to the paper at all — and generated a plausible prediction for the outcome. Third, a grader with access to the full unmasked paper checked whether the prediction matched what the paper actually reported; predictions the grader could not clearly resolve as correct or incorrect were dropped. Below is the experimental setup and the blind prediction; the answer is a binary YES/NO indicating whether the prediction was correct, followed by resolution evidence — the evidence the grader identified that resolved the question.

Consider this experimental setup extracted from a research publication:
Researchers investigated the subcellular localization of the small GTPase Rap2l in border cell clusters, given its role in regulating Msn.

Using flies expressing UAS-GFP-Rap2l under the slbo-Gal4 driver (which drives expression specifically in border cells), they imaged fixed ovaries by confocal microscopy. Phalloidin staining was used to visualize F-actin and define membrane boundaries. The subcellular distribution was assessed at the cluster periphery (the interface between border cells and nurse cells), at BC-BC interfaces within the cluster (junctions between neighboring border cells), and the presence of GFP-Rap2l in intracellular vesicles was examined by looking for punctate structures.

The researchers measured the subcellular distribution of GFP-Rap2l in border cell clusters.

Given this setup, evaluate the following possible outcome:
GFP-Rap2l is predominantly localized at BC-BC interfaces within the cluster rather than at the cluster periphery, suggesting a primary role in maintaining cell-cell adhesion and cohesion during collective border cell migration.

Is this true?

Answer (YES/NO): NO